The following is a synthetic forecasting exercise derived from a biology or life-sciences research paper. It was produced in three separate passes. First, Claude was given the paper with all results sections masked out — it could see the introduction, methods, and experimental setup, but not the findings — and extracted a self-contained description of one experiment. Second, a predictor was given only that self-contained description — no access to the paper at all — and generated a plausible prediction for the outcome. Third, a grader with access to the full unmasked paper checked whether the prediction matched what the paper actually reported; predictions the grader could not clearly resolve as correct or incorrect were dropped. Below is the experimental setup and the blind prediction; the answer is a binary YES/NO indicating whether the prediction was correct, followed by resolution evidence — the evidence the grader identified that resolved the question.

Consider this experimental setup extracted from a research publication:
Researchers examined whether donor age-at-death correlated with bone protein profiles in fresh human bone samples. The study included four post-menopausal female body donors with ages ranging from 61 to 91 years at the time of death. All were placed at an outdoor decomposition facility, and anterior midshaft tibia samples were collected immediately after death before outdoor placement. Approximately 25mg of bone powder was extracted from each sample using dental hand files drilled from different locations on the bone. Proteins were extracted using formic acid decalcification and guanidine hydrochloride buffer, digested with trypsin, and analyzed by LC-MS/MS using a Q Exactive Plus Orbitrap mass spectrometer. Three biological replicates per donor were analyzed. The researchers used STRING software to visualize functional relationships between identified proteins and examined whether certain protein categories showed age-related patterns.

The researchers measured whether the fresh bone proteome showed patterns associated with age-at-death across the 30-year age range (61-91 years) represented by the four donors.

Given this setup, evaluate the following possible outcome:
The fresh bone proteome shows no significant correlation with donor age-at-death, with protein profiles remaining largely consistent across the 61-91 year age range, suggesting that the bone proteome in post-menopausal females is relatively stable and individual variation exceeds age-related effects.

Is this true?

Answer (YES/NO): NO